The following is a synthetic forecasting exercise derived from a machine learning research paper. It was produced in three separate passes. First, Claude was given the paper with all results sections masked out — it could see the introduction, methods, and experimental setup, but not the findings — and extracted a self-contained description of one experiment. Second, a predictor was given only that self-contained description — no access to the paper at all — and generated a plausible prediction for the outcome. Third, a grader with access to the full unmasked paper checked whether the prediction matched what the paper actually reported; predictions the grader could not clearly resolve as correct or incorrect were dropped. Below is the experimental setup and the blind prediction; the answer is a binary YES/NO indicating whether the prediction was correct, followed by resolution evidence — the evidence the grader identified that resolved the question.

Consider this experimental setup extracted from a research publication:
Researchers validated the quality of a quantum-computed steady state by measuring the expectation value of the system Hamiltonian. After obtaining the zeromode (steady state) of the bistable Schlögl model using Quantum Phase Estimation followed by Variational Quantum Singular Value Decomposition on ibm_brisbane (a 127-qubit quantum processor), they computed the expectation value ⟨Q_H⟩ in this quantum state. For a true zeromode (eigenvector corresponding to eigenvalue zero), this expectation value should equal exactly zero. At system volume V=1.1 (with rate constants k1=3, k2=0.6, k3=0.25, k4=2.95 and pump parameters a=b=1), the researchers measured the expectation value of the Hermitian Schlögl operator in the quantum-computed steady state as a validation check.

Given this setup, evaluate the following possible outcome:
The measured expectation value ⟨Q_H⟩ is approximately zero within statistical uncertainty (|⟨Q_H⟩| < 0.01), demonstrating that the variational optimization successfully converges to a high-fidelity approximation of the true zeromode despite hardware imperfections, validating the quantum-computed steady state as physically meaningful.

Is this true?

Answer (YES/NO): YES